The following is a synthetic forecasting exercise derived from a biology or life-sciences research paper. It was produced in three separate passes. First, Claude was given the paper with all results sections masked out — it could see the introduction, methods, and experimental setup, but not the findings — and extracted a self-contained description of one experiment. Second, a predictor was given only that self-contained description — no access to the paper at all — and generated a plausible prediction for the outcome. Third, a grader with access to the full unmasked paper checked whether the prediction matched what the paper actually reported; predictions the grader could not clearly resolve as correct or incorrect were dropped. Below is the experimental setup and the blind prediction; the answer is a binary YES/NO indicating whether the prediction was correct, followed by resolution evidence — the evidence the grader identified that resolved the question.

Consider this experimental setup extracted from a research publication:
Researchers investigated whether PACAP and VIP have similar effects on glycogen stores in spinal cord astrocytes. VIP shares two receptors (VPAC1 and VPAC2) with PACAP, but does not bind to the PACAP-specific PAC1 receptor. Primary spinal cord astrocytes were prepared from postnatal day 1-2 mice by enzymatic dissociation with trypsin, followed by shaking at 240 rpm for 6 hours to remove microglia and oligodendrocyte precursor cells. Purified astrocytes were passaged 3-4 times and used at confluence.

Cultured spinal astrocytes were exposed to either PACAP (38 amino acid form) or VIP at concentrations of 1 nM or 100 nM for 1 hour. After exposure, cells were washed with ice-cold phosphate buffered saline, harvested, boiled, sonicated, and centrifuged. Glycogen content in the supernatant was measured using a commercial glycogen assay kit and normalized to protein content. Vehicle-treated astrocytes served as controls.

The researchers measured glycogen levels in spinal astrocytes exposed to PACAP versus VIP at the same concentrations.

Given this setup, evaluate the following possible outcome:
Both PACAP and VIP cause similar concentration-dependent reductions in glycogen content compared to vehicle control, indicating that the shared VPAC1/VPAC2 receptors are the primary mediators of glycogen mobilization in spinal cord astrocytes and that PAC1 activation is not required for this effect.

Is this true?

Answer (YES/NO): NO